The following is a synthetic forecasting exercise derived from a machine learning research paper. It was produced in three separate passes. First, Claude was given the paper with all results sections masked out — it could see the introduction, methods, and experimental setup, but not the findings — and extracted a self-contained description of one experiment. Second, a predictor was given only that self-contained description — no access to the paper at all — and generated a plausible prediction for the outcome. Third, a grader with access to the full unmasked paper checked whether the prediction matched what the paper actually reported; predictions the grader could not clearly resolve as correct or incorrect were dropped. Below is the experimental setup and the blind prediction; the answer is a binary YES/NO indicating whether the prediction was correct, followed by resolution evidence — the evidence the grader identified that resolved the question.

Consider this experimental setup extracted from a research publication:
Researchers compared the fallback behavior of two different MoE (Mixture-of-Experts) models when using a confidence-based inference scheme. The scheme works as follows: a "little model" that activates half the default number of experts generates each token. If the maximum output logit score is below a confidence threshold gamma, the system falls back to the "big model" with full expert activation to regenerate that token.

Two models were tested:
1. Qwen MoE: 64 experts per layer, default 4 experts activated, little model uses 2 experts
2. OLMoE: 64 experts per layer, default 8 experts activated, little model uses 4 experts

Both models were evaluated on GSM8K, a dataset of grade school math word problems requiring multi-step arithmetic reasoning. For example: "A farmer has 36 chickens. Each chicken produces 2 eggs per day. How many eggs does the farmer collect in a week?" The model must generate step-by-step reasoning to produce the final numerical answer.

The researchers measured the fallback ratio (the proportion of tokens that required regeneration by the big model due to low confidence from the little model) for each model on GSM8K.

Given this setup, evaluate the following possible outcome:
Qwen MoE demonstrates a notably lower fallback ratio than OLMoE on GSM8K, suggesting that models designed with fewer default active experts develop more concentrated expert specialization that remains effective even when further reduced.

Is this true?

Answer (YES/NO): YES